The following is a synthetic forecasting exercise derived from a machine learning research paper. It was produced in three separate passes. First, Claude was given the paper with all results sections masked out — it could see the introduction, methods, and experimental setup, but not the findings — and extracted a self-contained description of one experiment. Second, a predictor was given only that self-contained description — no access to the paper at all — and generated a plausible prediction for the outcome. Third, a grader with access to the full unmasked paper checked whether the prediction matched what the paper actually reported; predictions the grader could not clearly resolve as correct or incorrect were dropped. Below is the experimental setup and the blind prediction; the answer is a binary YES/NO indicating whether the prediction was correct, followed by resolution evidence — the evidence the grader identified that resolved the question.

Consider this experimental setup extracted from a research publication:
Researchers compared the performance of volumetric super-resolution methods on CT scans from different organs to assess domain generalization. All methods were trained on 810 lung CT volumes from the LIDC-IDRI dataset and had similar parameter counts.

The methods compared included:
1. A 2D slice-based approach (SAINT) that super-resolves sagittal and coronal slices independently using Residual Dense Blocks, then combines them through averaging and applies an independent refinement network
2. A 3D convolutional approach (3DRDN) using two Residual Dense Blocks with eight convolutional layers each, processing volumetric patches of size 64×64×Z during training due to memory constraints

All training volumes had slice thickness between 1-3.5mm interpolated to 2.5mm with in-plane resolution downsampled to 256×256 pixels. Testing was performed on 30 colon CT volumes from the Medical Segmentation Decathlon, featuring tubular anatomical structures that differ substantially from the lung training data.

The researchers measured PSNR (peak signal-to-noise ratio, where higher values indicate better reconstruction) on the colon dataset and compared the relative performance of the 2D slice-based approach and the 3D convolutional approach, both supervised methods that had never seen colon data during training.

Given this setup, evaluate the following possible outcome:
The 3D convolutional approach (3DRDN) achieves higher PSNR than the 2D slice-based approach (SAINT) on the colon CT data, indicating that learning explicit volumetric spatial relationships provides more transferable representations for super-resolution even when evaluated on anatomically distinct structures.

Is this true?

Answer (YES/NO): NO